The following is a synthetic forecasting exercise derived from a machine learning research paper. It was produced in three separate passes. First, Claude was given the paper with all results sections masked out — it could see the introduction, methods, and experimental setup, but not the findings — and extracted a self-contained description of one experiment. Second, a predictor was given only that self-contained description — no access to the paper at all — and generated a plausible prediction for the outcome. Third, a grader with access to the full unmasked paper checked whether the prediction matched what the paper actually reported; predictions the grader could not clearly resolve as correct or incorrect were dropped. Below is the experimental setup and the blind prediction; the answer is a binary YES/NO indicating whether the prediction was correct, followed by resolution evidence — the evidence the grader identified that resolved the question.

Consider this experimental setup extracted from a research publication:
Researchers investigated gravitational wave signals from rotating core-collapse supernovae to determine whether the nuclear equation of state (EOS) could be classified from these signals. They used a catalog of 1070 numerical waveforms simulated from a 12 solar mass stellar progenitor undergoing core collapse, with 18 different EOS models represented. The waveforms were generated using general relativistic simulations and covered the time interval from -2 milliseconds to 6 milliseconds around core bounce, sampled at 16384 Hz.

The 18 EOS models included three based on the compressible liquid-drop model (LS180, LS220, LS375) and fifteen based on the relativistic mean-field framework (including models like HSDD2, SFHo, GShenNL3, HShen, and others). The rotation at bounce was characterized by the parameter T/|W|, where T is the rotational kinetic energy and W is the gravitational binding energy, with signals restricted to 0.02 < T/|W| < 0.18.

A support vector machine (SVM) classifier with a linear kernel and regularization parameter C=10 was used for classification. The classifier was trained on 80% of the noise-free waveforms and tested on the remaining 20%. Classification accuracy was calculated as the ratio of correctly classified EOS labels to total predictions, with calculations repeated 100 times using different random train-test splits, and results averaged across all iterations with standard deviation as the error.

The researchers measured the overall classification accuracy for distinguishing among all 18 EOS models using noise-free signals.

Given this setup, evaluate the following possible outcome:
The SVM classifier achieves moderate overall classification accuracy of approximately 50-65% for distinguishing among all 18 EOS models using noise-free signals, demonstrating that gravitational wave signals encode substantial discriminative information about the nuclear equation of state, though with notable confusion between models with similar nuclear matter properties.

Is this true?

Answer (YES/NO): NO